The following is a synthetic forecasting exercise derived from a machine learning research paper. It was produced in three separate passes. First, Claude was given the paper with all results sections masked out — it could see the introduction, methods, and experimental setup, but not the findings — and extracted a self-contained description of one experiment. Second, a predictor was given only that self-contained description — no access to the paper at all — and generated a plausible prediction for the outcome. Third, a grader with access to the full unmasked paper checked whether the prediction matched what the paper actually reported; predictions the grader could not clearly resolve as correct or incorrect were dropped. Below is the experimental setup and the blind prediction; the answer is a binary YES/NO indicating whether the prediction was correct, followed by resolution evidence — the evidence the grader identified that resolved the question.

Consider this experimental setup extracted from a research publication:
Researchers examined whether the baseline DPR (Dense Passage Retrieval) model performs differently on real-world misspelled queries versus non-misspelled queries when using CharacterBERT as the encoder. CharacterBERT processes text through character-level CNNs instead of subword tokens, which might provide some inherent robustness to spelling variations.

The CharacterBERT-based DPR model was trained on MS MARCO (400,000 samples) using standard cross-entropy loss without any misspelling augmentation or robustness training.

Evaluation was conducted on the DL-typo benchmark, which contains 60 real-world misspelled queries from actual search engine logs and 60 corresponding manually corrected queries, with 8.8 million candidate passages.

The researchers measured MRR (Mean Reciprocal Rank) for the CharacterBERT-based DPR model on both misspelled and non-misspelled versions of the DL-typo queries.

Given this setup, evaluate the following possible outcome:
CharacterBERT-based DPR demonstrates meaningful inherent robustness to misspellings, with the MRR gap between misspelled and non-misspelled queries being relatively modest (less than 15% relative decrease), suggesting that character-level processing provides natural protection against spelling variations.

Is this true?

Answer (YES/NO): NO